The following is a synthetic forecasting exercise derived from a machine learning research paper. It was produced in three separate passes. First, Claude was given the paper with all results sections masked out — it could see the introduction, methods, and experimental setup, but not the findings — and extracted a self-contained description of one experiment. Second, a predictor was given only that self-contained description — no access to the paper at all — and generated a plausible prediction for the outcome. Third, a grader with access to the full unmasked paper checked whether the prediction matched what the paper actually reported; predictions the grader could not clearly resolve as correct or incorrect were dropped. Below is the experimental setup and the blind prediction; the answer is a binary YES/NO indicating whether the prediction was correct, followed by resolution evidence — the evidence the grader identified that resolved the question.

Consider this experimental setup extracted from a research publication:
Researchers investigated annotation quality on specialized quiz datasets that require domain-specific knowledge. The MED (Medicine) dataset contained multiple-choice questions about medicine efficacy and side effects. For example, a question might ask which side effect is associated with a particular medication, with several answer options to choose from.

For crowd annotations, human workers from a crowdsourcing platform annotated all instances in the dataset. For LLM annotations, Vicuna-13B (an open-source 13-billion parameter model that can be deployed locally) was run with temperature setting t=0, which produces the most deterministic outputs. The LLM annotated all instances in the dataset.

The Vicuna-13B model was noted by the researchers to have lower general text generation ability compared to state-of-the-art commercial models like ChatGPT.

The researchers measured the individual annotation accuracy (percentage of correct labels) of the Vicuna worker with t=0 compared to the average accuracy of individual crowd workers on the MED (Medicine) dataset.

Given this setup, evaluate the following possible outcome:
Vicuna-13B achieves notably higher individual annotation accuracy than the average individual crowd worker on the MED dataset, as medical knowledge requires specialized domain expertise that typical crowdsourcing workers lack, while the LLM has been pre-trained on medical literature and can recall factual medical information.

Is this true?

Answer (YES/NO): NO